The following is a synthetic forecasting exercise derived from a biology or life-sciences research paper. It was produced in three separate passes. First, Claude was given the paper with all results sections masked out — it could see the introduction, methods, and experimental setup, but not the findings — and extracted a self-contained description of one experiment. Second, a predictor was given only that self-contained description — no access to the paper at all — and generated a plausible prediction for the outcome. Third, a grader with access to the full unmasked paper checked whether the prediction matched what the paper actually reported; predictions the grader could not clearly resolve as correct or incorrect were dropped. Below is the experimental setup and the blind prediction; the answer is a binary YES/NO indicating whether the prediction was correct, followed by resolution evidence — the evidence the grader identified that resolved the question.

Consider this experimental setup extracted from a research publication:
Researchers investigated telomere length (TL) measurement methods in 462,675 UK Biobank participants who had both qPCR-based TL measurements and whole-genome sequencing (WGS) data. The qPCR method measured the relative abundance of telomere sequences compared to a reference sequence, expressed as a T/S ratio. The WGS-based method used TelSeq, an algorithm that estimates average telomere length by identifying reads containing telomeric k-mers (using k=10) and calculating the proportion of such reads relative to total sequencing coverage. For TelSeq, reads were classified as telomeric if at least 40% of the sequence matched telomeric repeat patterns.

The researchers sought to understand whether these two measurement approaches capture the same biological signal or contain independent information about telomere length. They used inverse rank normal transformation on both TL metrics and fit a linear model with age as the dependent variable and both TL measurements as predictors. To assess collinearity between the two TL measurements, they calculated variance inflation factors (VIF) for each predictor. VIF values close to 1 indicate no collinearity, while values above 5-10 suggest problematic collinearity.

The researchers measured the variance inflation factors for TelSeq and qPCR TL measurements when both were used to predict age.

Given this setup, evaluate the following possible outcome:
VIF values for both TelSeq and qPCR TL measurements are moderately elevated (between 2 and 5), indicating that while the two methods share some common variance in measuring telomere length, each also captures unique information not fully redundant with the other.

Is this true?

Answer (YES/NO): NO